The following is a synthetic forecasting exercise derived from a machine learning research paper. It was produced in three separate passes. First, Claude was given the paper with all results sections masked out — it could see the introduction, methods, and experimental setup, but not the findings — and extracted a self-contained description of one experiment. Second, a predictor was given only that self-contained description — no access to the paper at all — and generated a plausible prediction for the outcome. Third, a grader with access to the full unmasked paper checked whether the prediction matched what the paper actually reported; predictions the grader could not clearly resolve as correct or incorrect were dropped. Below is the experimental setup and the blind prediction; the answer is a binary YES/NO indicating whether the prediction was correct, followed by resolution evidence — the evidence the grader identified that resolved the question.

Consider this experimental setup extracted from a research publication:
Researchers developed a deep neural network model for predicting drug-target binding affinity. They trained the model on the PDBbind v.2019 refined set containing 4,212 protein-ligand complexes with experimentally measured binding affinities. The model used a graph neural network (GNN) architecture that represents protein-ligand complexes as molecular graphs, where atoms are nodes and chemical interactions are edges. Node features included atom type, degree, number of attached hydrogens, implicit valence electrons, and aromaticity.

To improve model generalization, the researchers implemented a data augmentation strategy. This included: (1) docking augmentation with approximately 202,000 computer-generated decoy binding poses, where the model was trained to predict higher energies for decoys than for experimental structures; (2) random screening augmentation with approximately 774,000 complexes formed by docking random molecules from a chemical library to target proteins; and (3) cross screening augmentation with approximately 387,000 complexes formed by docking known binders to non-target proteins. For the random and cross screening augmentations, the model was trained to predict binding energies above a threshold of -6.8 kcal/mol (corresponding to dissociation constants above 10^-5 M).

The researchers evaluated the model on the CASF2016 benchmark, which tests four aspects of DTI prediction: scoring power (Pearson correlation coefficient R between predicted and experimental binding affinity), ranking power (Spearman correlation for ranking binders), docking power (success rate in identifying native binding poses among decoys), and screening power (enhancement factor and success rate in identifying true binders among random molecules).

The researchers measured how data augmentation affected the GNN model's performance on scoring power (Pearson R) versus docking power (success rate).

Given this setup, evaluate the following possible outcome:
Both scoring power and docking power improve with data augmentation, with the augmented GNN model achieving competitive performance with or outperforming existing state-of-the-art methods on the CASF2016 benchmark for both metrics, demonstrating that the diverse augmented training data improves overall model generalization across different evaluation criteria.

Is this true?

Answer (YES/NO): NO